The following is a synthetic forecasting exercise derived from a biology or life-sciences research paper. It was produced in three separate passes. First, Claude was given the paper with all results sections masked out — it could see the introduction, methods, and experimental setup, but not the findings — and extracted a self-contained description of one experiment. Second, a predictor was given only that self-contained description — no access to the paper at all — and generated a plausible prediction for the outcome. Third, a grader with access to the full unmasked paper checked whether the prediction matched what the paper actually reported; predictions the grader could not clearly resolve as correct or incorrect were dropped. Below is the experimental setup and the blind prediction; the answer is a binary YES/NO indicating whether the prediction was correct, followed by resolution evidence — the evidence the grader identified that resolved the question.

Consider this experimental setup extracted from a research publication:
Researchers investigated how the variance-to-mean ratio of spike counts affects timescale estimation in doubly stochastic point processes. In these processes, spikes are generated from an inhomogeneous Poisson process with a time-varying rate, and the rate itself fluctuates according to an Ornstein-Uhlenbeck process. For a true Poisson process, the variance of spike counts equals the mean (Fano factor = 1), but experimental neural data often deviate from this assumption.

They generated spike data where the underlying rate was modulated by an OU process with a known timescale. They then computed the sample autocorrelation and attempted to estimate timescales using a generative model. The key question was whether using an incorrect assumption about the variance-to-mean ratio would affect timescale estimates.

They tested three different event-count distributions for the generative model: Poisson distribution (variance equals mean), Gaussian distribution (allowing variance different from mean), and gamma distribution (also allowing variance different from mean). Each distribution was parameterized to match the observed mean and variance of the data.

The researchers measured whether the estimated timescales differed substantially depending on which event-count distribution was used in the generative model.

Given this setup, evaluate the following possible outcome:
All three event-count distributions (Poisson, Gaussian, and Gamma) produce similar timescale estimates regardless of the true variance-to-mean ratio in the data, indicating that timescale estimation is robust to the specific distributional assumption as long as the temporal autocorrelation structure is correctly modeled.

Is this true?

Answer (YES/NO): NO